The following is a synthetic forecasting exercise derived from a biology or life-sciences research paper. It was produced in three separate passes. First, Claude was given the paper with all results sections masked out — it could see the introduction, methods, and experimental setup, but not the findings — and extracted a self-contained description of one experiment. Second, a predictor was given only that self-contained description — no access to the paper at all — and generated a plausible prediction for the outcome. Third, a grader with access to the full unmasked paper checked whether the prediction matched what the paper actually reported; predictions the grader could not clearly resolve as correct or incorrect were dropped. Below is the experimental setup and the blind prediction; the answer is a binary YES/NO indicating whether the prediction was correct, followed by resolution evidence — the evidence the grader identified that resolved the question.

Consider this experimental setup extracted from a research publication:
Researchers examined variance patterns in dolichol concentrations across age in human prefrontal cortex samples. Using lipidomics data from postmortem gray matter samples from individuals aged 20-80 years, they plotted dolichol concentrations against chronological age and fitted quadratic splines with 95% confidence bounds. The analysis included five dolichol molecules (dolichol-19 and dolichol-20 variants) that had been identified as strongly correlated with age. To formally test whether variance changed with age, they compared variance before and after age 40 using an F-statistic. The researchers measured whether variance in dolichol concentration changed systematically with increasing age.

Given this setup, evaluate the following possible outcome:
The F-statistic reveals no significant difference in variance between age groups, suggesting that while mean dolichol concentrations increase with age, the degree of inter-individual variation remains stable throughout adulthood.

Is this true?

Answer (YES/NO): NO